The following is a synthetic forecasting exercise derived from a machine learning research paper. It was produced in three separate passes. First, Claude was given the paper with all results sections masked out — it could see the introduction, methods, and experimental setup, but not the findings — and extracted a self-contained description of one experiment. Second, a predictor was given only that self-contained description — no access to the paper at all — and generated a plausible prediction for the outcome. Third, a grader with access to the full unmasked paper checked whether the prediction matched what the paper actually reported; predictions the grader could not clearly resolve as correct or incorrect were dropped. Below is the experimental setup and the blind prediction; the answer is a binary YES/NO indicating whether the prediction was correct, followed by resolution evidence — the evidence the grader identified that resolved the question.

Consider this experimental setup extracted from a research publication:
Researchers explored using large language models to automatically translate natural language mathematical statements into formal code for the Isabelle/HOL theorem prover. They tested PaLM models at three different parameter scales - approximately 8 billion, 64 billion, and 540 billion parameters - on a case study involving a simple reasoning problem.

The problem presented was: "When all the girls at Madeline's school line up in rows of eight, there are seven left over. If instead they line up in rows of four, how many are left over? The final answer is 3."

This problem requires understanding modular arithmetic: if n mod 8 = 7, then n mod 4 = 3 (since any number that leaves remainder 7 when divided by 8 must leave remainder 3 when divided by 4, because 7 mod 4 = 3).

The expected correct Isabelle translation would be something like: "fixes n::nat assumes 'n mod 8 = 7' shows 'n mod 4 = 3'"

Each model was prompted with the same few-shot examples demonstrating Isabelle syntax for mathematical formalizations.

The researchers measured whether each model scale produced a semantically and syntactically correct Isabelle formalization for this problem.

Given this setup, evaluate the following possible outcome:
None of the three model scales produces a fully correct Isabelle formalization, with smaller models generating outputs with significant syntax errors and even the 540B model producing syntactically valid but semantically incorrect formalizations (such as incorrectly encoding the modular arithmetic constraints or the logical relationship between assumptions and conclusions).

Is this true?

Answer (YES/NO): NO